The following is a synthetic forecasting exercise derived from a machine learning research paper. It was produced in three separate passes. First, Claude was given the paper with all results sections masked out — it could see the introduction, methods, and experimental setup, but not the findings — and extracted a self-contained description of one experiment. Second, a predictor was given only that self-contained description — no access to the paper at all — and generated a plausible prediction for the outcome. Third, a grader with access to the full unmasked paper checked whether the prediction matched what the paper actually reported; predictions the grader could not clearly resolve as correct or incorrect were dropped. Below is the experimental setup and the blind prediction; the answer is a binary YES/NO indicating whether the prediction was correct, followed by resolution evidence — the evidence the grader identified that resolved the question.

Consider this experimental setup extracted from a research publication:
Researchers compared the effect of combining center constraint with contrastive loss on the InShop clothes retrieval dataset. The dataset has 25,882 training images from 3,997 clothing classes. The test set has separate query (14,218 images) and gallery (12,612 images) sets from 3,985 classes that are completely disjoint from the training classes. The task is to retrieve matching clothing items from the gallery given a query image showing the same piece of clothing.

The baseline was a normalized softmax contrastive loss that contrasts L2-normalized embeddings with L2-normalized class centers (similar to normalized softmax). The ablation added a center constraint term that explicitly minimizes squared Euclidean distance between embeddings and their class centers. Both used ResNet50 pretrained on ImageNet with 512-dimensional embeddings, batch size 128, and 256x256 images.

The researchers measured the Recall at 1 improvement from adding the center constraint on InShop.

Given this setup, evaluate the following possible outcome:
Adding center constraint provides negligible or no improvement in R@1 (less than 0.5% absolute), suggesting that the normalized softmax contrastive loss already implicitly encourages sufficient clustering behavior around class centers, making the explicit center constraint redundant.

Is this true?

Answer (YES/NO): NO